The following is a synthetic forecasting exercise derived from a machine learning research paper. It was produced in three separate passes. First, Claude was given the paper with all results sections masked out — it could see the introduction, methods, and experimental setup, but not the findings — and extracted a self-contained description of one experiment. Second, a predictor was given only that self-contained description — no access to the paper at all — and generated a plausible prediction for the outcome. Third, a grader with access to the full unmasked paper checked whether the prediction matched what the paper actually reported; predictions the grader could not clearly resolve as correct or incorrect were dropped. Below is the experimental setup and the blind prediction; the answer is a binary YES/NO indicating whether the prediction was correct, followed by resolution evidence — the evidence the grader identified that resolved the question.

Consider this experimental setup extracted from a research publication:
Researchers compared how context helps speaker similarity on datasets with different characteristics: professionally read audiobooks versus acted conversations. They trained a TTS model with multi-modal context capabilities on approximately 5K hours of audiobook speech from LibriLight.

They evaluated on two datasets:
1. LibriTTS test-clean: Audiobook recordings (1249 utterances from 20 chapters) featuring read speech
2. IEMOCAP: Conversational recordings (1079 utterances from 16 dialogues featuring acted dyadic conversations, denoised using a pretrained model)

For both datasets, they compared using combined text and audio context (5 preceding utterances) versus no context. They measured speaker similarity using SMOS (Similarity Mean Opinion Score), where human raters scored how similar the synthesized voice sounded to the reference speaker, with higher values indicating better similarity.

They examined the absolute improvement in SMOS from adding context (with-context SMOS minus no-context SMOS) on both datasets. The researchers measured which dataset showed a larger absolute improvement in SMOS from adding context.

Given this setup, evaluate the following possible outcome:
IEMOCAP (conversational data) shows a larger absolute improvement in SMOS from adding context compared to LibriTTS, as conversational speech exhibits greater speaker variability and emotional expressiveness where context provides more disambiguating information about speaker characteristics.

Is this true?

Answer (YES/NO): NO